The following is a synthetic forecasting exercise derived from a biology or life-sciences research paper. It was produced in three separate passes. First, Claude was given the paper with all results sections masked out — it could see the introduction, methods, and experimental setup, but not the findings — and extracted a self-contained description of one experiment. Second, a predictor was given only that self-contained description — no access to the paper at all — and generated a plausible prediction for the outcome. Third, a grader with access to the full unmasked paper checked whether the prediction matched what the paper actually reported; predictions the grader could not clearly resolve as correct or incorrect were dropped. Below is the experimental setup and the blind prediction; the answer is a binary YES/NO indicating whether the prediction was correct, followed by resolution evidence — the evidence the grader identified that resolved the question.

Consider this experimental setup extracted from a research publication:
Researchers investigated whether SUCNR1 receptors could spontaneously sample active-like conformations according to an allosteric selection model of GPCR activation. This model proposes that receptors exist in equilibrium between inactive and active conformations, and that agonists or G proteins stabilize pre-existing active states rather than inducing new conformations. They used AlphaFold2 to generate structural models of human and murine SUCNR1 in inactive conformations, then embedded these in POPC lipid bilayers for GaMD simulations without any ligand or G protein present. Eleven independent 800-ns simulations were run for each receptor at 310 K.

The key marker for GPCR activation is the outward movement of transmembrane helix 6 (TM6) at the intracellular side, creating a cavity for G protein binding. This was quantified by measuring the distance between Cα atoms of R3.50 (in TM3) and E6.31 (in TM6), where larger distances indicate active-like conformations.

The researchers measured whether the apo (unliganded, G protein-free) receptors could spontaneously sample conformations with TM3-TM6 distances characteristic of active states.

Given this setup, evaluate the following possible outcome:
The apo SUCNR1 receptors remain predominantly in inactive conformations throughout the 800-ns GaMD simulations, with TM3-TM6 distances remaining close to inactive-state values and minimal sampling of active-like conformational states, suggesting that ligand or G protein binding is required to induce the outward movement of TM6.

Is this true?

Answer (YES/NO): NO